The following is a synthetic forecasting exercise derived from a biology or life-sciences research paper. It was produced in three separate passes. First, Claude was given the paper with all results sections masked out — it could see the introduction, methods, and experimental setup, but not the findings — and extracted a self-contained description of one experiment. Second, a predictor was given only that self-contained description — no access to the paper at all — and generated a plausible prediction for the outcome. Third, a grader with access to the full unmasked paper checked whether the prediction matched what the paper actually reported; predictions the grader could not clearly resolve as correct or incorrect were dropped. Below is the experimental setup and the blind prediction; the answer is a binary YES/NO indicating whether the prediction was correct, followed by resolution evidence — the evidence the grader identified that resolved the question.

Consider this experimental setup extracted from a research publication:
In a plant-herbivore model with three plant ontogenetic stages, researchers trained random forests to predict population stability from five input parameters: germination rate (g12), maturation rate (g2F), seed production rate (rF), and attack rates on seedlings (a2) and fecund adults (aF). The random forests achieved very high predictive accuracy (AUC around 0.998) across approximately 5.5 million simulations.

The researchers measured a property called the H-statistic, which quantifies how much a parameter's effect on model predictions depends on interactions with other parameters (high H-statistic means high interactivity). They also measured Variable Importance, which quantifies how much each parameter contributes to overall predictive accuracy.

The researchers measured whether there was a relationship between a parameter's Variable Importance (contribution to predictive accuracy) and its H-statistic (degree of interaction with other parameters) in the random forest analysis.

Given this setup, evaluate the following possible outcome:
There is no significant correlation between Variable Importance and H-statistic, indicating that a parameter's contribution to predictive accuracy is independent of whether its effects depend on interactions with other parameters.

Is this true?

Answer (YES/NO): NO